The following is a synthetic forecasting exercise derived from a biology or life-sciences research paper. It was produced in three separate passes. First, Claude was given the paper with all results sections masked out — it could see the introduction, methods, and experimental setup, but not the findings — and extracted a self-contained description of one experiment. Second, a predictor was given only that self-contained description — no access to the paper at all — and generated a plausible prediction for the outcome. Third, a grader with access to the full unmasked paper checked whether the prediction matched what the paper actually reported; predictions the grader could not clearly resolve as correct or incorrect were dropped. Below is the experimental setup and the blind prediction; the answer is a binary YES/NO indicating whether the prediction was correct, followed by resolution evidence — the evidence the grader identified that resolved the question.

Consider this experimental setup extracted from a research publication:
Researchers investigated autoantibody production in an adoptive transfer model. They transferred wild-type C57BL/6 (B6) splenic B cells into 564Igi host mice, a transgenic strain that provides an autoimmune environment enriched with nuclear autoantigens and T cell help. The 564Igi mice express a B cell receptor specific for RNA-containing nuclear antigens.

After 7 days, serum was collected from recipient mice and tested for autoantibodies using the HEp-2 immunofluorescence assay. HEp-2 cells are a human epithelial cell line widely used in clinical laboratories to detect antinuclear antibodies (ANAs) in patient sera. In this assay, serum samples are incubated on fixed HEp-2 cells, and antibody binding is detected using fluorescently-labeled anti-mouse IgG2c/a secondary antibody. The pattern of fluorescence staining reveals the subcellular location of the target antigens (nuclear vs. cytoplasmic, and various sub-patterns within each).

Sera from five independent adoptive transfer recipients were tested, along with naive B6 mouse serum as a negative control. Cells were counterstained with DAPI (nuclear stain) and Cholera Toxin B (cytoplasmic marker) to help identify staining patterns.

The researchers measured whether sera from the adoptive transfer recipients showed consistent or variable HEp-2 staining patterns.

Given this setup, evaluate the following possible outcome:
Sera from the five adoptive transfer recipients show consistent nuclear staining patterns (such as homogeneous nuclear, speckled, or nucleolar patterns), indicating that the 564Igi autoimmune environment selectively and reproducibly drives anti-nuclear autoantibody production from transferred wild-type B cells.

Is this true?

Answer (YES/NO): NO